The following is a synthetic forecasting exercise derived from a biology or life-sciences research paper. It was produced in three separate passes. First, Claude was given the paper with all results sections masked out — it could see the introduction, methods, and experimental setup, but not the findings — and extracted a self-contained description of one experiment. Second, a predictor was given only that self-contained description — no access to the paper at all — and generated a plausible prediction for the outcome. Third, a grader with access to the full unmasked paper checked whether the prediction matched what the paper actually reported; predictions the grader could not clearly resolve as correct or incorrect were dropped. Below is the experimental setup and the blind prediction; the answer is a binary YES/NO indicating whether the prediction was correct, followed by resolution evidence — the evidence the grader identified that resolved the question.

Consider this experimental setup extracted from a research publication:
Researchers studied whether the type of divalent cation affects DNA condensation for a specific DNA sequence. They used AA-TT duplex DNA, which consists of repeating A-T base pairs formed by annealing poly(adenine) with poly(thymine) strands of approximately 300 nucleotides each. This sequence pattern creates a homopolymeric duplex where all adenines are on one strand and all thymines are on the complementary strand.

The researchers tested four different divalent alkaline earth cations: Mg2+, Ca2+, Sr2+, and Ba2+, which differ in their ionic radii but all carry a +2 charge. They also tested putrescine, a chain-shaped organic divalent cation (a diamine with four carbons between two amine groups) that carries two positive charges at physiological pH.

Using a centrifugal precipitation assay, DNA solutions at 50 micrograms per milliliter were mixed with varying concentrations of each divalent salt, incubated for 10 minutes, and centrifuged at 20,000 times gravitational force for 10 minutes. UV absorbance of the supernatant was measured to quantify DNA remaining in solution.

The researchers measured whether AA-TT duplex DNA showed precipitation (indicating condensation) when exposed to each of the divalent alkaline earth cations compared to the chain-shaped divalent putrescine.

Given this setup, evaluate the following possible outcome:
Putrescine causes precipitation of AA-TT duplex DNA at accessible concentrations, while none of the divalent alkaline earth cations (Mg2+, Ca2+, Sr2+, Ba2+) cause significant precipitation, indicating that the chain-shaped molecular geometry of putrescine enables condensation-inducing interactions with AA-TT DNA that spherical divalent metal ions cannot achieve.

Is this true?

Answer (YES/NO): NO